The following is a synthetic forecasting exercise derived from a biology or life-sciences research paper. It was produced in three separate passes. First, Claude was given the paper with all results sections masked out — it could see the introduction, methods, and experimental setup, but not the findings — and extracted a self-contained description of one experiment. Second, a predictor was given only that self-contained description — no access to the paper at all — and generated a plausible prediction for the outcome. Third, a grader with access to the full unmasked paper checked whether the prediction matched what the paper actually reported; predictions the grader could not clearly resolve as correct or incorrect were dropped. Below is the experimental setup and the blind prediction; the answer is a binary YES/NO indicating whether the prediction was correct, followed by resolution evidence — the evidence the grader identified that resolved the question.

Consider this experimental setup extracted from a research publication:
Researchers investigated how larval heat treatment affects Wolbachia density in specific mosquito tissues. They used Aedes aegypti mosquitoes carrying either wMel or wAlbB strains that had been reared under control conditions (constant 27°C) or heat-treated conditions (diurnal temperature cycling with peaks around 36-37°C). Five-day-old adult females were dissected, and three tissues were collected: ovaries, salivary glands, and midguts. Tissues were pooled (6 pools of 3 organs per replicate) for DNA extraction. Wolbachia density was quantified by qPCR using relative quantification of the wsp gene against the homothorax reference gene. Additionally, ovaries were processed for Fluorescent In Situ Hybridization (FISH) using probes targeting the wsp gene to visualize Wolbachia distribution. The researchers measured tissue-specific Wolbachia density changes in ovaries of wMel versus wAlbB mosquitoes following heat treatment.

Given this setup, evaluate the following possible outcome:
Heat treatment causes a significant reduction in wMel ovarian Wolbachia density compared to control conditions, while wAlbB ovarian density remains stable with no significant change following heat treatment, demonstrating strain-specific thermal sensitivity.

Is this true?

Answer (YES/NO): NO